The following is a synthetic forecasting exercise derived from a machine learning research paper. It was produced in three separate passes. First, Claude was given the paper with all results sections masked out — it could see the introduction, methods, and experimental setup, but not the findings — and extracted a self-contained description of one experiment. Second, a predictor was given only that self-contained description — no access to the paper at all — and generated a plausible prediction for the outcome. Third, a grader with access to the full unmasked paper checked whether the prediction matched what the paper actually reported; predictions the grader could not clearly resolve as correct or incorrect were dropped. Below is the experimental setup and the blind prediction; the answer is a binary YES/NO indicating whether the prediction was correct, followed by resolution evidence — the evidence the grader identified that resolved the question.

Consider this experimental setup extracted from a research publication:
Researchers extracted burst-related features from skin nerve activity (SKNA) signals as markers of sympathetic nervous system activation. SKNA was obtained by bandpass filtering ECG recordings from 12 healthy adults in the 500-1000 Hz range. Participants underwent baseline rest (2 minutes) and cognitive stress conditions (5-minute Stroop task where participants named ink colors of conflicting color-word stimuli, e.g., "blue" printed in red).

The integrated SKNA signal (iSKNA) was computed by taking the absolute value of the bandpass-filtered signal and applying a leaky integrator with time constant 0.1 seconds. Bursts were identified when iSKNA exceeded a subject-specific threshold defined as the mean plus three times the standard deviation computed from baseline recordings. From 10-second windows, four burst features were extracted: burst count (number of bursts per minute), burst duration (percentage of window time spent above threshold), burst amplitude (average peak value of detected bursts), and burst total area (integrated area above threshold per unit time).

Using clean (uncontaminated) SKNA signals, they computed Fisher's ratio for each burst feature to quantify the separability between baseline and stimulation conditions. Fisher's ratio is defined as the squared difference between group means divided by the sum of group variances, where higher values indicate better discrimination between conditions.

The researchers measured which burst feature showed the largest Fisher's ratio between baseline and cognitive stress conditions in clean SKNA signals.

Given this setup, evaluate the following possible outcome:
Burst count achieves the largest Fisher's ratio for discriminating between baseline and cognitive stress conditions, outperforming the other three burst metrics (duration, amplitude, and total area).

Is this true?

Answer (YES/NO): NO